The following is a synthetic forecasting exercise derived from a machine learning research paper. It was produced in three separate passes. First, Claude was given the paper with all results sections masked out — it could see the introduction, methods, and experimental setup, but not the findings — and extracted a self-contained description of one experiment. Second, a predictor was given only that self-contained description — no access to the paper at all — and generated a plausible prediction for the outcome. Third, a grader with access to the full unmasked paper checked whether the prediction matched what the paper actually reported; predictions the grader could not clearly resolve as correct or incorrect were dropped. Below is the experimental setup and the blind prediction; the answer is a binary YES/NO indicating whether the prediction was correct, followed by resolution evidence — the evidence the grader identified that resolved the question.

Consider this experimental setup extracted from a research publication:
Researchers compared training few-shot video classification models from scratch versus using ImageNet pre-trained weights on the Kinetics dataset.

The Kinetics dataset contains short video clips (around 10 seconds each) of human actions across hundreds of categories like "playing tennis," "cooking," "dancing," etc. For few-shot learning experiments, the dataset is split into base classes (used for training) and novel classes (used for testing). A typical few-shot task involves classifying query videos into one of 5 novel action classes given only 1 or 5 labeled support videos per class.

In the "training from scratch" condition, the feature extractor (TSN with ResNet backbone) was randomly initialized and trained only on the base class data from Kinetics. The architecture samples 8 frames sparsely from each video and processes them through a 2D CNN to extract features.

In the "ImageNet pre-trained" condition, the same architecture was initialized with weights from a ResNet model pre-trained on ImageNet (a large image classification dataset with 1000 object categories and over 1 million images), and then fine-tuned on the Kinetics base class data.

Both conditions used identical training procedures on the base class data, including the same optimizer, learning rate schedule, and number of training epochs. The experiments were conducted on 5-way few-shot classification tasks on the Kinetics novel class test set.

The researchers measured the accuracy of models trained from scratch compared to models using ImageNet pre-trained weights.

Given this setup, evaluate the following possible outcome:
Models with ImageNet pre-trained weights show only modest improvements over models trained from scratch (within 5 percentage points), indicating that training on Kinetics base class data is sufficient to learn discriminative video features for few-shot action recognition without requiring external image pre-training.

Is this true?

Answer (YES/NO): NO